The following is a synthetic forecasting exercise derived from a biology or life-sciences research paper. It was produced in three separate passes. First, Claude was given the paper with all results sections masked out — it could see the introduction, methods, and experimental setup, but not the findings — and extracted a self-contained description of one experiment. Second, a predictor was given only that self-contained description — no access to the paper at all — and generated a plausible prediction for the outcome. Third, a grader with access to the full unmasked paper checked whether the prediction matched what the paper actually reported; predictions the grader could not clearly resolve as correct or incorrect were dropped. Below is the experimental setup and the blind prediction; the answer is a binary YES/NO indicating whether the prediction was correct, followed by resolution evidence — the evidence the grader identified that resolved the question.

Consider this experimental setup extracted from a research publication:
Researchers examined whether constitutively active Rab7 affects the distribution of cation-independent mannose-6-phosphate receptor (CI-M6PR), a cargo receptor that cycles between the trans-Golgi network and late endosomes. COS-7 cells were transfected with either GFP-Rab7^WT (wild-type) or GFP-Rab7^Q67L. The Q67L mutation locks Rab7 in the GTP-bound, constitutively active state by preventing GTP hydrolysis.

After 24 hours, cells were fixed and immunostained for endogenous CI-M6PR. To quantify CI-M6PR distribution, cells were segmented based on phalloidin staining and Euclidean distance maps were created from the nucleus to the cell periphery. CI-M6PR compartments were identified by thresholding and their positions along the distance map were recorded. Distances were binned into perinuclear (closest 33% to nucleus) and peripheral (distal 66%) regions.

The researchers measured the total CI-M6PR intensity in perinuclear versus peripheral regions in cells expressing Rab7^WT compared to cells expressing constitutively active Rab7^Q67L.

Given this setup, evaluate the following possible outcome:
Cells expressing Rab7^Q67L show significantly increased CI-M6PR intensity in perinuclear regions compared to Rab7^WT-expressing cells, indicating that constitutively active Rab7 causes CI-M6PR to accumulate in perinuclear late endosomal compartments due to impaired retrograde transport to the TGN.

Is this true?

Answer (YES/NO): NO